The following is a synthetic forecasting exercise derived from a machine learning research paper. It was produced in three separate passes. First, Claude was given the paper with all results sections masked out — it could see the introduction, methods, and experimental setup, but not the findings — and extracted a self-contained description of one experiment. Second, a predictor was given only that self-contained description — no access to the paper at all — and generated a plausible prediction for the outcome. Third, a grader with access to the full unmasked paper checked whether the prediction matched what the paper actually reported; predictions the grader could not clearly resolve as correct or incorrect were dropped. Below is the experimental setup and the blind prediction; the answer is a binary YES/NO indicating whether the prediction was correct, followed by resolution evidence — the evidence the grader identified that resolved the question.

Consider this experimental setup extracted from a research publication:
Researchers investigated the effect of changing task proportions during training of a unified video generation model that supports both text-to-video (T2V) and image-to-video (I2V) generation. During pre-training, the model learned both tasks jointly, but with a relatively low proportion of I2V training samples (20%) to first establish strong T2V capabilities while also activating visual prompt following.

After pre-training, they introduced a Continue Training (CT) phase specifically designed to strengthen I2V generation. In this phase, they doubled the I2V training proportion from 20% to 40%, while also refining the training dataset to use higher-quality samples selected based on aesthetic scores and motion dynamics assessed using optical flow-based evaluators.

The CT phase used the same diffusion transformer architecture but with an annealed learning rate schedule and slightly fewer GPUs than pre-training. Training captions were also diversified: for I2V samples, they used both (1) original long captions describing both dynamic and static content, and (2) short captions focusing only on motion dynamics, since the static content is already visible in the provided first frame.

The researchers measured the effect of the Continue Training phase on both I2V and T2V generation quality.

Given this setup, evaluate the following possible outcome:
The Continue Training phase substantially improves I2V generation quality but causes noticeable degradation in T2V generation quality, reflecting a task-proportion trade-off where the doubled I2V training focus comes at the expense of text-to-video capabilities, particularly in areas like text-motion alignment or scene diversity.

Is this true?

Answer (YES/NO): NO